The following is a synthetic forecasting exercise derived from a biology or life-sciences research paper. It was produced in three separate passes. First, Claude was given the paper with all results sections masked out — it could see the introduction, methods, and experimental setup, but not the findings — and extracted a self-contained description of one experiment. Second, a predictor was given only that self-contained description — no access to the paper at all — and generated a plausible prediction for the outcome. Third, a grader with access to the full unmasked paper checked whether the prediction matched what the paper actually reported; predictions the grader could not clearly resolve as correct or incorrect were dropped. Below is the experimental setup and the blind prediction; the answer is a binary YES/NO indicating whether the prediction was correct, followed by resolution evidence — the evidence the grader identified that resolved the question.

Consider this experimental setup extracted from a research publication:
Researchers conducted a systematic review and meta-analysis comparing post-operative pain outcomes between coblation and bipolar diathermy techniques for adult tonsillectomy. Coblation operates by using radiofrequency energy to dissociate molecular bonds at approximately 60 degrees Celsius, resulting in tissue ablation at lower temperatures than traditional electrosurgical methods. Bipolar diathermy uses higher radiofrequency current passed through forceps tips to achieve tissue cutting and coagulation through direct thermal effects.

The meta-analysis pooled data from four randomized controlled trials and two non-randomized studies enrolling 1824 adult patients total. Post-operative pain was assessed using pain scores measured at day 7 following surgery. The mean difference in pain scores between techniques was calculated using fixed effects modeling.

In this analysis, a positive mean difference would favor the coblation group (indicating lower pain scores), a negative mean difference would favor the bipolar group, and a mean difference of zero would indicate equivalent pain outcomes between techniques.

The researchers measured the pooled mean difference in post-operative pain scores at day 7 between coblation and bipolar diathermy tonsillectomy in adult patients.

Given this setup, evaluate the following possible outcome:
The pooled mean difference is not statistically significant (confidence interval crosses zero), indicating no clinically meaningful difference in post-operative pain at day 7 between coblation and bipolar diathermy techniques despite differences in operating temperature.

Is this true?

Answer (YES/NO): YES